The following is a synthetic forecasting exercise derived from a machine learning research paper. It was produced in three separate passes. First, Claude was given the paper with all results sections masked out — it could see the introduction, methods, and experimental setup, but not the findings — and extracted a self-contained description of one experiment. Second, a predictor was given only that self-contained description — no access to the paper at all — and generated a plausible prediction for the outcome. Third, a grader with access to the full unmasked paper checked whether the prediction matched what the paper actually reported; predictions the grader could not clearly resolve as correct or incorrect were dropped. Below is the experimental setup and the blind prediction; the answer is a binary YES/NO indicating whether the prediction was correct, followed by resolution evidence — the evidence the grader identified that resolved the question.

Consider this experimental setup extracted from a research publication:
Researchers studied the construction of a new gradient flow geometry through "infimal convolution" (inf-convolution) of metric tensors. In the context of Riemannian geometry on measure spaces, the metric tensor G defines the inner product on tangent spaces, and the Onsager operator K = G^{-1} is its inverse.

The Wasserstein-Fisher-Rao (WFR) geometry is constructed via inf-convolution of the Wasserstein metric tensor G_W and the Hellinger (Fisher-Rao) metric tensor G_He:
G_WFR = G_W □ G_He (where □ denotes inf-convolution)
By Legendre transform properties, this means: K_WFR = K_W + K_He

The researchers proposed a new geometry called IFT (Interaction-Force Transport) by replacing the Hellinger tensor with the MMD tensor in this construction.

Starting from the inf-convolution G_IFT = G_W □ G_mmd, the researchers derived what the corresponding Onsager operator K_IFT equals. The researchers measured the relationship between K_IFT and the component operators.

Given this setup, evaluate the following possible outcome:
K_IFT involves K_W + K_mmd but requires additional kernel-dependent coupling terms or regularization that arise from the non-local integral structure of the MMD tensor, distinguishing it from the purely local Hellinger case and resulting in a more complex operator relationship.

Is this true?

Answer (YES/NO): NO